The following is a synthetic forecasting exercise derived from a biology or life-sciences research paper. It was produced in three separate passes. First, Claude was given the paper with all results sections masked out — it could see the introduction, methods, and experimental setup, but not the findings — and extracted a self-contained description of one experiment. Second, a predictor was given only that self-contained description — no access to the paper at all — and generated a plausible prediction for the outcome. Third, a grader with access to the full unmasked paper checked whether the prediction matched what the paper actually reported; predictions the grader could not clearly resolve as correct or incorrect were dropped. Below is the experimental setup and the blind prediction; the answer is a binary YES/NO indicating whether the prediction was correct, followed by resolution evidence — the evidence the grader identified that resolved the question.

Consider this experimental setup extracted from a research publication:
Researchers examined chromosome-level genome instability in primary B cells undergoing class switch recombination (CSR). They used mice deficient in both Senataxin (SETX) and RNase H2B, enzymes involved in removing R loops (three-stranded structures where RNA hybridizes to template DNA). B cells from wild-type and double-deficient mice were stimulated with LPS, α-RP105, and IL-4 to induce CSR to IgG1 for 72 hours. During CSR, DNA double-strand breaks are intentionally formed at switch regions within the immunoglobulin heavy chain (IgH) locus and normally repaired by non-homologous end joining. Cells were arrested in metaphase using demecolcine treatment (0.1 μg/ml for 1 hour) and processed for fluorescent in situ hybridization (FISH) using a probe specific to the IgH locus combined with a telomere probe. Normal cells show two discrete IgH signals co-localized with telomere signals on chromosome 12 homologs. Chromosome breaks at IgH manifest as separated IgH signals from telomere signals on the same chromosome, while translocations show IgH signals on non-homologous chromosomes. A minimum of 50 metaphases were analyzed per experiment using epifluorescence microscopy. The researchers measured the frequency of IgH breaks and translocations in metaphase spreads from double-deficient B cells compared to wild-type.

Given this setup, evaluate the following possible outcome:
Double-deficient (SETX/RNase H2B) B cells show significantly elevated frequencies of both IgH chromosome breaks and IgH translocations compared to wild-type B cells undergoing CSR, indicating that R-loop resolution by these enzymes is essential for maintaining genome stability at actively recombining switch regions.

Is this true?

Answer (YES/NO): YES